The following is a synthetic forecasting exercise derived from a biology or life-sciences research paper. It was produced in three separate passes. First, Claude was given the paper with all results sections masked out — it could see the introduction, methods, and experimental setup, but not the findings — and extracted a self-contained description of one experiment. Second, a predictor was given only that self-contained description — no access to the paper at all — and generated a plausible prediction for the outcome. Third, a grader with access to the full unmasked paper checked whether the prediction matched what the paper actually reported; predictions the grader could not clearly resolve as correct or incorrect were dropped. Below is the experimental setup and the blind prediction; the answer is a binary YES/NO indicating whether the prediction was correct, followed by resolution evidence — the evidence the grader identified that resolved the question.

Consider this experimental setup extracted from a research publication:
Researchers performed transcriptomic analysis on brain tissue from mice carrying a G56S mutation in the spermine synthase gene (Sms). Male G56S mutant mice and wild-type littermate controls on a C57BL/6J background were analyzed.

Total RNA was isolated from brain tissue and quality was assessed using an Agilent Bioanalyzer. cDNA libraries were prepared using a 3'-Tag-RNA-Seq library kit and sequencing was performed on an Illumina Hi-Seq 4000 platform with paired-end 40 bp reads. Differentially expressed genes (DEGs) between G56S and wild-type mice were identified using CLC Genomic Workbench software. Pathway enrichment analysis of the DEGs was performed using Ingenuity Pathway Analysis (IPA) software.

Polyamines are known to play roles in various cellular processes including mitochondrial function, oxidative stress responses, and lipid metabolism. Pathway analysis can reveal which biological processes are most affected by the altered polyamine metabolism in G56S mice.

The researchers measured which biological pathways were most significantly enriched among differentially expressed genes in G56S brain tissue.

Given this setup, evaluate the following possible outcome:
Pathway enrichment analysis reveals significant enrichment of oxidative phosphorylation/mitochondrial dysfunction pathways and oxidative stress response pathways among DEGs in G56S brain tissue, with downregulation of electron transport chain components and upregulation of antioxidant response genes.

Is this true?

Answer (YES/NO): NO